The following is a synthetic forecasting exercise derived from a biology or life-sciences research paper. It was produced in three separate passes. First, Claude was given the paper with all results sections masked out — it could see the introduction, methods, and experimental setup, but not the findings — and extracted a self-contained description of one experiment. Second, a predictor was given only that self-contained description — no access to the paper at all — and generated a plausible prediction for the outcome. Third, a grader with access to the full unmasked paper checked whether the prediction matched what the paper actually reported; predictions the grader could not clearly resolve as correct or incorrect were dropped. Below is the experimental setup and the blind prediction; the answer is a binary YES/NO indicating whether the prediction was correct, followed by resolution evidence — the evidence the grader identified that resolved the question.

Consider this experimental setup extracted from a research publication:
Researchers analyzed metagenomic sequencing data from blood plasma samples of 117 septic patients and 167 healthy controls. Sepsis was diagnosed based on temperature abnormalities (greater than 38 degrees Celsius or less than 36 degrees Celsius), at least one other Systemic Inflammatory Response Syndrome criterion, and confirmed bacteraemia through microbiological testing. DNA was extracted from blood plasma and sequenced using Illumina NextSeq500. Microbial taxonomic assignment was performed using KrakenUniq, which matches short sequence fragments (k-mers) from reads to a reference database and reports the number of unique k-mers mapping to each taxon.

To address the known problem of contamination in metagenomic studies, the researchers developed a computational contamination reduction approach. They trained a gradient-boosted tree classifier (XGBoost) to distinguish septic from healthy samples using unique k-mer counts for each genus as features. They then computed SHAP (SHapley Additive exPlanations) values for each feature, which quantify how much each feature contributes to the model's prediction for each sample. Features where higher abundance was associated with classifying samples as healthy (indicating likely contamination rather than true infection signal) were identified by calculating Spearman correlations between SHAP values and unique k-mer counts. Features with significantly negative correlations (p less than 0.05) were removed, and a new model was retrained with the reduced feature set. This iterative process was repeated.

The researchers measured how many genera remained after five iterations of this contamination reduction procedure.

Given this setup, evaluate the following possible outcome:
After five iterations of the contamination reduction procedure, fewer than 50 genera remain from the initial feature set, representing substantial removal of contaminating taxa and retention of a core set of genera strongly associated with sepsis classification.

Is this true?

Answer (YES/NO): YES